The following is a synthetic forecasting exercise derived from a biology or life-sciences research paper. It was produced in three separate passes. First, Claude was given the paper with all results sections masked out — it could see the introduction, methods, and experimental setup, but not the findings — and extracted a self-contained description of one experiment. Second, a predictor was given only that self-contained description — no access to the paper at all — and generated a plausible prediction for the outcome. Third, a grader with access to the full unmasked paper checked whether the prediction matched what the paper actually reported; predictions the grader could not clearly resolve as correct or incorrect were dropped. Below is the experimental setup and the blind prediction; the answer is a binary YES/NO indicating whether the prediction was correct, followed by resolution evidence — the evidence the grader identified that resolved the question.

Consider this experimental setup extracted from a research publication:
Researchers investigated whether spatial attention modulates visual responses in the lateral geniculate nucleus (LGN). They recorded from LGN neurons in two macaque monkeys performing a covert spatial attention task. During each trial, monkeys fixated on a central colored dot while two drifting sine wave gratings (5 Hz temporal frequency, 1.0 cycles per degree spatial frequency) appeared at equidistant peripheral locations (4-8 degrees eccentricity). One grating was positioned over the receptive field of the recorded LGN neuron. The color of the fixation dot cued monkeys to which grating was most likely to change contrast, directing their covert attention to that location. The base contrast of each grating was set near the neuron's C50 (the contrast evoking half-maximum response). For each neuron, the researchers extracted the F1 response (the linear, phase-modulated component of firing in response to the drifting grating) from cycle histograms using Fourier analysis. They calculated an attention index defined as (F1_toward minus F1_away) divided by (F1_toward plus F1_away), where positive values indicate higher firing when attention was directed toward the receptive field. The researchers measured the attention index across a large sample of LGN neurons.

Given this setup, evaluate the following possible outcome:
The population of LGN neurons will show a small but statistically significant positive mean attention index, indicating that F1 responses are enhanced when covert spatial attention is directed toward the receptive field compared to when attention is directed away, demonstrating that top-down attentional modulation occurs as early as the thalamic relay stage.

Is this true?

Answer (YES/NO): YES